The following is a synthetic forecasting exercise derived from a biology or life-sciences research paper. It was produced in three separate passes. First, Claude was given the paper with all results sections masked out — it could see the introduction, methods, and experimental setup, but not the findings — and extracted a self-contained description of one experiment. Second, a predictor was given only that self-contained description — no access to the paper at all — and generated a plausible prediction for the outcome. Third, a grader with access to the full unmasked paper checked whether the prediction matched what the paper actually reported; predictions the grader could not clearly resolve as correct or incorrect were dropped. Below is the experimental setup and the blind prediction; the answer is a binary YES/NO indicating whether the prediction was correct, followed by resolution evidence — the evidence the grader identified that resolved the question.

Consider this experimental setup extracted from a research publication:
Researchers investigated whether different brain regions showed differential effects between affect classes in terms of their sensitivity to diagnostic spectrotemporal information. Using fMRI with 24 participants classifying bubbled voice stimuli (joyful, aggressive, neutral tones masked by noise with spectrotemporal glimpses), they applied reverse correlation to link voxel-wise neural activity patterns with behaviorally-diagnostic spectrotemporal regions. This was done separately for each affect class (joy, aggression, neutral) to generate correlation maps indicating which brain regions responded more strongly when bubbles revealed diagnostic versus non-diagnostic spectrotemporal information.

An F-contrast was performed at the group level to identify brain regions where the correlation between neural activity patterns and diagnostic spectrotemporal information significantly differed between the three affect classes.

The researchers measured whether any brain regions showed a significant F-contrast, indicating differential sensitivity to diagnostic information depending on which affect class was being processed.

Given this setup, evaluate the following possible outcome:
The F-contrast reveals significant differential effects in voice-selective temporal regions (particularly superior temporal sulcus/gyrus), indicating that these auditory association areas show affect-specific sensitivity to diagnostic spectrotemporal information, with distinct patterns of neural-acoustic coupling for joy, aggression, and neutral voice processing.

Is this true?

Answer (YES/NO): NO